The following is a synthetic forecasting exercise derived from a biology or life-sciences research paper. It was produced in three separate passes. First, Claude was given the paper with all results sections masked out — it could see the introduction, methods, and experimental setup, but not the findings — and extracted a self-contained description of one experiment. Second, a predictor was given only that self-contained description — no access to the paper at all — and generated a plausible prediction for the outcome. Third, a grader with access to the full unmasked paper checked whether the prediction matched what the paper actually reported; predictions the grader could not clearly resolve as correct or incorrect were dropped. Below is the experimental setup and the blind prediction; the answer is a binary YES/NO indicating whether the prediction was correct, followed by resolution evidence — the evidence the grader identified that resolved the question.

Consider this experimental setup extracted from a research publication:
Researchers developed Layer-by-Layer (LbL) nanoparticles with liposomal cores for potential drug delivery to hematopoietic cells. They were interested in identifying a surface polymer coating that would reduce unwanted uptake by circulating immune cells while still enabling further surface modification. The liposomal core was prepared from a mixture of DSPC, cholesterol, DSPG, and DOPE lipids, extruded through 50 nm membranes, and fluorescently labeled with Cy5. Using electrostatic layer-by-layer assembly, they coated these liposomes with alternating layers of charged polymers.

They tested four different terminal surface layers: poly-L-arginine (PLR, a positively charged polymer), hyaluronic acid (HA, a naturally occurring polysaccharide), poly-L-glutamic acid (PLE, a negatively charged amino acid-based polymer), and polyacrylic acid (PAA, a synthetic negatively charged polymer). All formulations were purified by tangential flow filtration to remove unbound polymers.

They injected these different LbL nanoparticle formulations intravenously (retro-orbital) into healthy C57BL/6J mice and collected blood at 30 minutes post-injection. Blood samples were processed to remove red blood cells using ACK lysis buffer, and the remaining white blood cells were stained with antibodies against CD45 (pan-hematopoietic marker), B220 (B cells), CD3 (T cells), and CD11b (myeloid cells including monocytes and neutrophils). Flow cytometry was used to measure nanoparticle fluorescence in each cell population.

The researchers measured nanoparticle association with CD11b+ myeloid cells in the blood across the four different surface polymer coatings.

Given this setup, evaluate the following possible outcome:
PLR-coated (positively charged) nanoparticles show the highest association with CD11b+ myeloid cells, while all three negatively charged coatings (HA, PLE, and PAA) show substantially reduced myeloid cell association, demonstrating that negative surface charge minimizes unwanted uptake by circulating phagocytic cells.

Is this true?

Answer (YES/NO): NO